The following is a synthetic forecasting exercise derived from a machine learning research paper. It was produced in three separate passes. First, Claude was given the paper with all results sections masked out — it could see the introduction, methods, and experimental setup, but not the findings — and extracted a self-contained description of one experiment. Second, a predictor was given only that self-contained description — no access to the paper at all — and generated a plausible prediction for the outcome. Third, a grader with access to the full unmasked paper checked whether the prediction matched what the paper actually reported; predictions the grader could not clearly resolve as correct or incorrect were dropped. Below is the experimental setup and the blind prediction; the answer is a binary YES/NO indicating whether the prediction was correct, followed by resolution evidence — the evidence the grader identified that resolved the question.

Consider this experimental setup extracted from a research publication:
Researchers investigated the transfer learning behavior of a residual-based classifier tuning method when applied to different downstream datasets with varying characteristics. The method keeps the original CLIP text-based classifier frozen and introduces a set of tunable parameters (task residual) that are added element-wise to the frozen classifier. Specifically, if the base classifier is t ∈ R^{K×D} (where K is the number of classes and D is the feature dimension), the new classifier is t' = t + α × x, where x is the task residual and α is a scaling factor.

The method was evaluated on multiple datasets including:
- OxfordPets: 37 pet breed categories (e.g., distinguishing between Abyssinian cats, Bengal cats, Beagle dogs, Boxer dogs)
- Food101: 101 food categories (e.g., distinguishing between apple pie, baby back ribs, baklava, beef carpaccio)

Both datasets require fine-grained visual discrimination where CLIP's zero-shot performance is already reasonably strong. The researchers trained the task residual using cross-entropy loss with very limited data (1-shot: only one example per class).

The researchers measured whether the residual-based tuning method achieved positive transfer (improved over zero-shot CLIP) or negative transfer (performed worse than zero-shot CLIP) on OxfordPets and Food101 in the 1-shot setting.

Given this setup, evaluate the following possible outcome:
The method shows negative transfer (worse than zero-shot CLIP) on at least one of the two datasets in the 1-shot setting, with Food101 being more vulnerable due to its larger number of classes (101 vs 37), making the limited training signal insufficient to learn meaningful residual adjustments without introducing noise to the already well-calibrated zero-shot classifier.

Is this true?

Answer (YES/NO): YES